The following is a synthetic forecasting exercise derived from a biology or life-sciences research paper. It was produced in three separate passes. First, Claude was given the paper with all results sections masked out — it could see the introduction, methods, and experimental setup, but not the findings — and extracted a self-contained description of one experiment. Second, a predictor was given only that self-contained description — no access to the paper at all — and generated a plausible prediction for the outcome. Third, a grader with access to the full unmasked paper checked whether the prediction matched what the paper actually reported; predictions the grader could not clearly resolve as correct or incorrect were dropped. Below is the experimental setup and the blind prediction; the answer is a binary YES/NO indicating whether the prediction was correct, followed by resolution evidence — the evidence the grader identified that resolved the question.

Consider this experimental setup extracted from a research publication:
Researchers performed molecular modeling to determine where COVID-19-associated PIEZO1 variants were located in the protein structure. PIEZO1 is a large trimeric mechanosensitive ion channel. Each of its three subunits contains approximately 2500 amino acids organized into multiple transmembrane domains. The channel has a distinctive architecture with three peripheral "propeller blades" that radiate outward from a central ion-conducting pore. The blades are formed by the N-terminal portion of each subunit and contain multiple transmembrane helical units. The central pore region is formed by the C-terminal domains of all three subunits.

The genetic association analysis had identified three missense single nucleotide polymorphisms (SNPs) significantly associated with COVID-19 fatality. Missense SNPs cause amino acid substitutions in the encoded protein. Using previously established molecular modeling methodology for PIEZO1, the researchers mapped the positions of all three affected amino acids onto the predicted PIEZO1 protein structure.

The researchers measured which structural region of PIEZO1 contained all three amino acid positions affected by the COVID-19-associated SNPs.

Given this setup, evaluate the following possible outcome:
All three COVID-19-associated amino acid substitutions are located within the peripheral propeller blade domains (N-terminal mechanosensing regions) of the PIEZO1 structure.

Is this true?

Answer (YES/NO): YES